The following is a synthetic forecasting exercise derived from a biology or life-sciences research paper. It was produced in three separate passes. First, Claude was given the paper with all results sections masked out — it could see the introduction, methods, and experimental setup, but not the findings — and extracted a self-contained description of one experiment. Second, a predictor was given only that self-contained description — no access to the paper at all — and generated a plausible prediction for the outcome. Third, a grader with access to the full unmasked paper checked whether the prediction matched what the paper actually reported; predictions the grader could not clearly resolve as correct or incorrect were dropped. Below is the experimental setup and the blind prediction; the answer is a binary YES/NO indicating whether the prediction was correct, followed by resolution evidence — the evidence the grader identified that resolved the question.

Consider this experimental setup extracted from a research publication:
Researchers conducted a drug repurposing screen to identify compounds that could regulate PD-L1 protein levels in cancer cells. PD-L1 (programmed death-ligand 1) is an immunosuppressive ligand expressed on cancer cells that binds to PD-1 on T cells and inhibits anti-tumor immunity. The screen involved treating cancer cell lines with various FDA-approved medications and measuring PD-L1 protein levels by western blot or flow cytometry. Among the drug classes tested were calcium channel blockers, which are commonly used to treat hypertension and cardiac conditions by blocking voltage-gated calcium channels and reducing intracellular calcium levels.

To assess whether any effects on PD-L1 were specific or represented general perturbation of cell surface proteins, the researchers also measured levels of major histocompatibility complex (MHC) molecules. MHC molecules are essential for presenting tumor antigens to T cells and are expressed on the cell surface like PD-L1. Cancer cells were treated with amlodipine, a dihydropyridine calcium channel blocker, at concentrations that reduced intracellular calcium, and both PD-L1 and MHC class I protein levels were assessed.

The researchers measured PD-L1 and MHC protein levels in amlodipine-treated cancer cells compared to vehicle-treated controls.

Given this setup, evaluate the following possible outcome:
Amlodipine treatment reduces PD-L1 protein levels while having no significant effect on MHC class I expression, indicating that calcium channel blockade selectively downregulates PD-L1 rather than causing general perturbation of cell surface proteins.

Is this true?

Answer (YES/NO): YES